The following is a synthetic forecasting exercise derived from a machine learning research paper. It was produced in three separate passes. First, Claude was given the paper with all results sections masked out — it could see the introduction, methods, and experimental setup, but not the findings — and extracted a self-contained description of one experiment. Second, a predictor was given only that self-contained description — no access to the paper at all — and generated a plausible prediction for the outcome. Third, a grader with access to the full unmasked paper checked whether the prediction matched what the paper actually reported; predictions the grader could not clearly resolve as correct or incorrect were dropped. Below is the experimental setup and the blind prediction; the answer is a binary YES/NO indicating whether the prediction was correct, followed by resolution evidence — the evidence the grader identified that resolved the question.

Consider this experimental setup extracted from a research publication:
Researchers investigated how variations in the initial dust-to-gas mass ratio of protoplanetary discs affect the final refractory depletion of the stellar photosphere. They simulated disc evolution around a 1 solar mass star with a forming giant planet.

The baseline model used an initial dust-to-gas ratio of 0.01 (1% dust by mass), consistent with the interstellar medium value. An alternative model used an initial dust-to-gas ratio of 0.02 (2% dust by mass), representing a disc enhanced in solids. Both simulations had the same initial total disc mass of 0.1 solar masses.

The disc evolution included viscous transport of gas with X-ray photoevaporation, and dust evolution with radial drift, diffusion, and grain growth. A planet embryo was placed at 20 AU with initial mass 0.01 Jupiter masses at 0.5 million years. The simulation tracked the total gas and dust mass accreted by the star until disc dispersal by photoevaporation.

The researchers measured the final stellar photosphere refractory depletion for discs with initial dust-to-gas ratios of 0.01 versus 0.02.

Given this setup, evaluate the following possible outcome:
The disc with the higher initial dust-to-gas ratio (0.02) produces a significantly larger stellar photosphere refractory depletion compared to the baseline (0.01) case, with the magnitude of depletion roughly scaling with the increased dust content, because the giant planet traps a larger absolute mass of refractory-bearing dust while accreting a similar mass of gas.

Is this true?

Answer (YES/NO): NO